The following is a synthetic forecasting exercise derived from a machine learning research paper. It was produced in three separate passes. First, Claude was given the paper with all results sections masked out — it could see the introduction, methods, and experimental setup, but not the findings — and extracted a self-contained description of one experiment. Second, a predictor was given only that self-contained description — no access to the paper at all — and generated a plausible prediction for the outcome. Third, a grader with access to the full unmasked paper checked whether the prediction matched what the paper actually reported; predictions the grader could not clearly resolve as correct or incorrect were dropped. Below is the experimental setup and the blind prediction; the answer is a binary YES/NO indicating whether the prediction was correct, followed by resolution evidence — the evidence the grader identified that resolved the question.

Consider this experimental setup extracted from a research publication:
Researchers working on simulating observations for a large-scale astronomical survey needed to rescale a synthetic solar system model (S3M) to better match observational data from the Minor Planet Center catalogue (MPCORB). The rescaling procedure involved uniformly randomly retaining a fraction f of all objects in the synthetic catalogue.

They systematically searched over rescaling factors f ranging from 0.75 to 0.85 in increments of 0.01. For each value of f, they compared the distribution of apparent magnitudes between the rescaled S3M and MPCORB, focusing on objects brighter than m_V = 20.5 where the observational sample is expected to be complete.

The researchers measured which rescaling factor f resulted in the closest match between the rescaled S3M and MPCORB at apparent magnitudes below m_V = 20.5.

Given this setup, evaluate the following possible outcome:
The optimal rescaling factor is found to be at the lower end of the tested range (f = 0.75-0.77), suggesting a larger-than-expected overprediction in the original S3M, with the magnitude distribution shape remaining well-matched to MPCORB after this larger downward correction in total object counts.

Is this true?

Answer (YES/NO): NO